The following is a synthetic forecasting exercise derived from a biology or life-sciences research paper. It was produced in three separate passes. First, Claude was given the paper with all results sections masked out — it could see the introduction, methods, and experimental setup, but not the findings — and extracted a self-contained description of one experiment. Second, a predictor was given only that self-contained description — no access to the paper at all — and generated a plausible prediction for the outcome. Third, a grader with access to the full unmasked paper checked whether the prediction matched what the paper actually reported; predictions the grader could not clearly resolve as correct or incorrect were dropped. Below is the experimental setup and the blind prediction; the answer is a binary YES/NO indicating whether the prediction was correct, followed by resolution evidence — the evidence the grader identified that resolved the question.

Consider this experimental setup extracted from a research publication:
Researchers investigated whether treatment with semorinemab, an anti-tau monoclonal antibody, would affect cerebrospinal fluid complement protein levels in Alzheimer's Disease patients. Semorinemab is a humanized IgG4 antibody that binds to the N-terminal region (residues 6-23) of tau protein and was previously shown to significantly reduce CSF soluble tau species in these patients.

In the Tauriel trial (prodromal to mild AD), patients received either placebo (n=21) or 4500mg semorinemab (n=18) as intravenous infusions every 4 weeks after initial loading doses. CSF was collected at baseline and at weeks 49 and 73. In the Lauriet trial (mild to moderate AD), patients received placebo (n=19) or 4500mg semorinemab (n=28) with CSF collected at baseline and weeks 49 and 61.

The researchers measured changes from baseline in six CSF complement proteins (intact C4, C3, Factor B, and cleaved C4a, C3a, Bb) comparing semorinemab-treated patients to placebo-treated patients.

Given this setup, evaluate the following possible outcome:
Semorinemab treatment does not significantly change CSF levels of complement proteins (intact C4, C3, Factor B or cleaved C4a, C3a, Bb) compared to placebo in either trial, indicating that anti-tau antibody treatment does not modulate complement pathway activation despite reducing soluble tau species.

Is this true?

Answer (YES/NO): YES